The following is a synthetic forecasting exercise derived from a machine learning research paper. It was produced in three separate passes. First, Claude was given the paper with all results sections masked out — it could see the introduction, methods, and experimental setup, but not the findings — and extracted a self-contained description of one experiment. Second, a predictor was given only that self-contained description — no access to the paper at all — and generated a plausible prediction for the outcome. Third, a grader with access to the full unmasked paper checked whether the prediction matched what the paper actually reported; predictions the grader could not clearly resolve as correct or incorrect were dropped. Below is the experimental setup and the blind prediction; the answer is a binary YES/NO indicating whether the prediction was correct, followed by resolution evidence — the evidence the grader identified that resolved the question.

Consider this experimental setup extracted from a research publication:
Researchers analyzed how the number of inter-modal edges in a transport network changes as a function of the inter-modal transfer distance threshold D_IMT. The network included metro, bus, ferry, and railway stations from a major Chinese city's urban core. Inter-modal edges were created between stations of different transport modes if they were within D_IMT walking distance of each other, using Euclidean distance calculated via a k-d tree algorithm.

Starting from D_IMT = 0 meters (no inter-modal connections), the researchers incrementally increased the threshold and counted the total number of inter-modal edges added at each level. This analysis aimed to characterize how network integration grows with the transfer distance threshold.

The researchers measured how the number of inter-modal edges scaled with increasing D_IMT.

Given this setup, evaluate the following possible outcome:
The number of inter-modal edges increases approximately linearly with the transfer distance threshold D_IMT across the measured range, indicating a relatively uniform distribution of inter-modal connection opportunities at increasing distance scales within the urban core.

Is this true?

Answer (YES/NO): NO